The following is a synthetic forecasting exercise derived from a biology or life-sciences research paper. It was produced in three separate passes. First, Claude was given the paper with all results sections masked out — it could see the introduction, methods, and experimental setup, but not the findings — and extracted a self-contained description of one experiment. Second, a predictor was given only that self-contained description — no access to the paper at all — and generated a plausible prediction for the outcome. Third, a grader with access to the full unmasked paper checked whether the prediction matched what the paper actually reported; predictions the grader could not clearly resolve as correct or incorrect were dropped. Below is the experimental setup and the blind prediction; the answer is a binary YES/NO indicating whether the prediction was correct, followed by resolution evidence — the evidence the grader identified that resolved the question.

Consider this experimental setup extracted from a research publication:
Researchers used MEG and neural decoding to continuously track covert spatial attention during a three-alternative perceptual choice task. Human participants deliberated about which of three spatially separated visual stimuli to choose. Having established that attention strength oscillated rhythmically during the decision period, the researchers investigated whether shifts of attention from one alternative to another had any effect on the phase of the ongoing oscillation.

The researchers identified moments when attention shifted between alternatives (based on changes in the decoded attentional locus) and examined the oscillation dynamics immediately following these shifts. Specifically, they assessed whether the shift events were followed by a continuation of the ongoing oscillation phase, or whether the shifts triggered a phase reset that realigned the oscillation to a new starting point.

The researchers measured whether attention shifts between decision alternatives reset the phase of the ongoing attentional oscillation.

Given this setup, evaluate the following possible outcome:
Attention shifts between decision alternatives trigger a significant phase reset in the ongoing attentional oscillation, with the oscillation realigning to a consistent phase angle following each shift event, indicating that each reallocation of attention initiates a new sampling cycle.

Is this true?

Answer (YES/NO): YES